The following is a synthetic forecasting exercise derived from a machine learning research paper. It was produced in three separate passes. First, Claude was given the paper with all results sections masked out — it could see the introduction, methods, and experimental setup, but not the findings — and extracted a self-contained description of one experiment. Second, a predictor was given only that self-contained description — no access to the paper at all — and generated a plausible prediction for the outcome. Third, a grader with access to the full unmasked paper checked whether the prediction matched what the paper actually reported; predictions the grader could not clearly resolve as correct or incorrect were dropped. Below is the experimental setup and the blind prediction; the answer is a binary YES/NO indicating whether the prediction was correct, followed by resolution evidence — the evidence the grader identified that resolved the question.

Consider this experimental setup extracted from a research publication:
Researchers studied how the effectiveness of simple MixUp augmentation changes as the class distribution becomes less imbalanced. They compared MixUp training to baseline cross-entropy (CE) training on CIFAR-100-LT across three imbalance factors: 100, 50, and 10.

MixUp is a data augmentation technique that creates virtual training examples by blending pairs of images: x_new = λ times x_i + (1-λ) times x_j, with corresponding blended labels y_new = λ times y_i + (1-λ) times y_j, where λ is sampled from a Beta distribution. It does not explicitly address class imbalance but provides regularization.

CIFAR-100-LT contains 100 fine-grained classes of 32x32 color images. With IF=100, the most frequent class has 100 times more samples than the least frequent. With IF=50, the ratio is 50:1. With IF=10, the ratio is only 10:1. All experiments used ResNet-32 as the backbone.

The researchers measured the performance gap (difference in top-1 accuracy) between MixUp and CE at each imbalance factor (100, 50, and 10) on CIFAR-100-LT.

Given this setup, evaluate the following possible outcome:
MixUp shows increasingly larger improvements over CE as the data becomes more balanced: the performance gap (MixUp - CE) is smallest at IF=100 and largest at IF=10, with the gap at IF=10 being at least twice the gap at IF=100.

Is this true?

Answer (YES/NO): NO